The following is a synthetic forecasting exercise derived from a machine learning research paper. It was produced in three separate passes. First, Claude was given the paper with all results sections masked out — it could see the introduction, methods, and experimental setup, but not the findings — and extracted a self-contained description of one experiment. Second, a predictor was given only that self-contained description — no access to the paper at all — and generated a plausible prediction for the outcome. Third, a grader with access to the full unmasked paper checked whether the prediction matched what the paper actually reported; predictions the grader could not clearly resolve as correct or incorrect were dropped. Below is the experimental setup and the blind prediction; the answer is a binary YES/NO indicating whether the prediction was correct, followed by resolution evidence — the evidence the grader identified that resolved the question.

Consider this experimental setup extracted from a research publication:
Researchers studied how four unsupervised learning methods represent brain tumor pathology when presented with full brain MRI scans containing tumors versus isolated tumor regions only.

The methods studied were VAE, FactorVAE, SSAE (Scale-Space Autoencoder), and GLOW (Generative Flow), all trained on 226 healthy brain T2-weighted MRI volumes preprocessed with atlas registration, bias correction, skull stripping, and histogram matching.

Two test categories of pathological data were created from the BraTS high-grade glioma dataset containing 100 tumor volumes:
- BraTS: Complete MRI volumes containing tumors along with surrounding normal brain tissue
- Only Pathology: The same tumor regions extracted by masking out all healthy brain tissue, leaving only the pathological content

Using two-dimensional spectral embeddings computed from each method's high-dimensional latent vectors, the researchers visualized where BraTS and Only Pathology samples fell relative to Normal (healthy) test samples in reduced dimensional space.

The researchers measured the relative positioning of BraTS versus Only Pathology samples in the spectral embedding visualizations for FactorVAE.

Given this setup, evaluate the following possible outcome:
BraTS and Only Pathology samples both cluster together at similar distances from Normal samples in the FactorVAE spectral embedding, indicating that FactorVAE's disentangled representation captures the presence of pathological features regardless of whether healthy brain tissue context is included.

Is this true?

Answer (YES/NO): NO